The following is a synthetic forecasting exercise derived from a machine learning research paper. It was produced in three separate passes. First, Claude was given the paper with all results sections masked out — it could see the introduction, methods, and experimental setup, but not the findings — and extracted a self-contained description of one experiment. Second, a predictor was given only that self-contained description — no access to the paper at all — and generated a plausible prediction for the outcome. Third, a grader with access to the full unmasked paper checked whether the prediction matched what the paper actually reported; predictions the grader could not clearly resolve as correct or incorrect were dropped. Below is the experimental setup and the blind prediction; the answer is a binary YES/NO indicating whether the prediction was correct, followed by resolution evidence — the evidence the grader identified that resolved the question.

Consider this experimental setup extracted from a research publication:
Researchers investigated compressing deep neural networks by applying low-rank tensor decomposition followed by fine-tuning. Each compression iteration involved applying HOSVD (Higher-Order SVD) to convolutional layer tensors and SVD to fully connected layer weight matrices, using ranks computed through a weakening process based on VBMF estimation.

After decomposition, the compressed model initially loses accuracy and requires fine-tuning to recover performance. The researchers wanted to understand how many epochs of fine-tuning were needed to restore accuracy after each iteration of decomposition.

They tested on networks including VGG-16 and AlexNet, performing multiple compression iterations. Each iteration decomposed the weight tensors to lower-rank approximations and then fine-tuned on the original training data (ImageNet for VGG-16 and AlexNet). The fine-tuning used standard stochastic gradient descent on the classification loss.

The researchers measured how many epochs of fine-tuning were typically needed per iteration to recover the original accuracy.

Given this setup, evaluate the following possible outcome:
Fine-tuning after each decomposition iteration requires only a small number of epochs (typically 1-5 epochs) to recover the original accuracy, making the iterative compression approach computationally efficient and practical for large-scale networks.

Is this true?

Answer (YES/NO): NO